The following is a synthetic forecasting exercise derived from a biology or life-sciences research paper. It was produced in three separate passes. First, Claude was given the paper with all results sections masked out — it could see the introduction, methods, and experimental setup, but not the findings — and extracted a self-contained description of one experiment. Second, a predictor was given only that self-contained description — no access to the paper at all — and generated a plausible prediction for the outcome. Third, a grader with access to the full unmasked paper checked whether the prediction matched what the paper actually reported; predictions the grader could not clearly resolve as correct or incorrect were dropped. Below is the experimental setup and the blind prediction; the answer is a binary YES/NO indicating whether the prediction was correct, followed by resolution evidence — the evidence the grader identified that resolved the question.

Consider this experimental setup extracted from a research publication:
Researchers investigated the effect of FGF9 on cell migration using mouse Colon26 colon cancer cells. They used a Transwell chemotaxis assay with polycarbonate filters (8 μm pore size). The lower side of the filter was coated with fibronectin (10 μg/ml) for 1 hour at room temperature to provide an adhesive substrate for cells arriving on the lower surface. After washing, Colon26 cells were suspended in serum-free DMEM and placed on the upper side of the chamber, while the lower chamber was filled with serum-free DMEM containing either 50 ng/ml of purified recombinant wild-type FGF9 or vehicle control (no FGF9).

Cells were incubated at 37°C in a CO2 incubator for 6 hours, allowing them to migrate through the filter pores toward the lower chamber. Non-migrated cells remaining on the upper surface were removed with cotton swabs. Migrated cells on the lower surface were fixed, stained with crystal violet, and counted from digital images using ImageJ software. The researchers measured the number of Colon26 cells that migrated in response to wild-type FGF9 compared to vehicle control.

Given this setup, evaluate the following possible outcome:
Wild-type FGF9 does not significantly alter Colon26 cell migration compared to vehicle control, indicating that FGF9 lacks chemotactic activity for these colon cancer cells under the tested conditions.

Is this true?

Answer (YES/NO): NO